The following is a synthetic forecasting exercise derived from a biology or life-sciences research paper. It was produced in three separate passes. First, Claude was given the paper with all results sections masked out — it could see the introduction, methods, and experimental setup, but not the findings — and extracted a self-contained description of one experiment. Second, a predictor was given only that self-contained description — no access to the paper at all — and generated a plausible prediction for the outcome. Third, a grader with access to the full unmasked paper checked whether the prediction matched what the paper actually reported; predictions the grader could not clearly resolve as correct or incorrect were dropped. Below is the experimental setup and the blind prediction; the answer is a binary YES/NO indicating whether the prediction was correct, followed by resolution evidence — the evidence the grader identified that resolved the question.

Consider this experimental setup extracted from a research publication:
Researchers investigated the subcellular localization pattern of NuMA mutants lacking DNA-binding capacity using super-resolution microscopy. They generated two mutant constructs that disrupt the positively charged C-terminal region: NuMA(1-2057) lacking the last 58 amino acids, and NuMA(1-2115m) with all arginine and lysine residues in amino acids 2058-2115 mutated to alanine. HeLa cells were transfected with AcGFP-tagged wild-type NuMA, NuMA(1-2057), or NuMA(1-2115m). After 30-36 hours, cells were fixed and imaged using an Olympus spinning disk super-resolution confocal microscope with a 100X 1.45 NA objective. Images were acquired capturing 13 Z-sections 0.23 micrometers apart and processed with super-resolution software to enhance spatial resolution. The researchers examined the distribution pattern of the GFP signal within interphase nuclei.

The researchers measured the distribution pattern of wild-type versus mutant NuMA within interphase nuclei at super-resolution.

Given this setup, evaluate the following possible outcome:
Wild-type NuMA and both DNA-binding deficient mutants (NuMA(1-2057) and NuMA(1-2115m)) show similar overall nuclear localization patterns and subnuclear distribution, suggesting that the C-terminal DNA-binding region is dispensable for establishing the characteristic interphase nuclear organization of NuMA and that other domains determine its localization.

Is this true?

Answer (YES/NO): NO